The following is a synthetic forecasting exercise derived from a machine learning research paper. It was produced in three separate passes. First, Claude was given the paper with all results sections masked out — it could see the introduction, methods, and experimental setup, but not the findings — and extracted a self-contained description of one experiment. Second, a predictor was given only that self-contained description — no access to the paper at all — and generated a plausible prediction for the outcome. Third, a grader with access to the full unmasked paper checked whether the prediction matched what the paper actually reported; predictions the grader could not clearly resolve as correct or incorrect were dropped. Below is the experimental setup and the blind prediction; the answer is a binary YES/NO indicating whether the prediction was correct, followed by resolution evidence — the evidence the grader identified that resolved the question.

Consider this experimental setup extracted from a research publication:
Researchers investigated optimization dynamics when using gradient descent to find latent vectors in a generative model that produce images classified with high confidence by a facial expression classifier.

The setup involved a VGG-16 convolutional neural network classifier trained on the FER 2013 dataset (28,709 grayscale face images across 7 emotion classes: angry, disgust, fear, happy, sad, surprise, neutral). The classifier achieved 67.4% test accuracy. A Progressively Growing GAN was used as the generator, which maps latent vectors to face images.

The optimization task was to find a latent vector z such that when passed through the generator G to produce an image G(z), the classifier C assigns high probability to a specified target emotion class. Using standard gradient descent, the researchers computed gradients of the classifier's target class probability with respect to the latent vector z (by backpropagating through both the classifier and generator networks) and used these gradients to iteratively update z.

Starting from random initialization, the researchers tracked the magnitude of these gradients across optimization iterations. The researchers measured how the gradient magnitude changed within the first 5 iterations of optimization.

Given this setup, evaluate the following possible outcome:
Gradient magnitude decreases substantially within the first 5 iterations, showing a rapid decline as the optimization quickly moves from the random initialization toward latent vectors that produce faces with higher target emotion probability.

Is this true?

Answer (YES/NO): NO